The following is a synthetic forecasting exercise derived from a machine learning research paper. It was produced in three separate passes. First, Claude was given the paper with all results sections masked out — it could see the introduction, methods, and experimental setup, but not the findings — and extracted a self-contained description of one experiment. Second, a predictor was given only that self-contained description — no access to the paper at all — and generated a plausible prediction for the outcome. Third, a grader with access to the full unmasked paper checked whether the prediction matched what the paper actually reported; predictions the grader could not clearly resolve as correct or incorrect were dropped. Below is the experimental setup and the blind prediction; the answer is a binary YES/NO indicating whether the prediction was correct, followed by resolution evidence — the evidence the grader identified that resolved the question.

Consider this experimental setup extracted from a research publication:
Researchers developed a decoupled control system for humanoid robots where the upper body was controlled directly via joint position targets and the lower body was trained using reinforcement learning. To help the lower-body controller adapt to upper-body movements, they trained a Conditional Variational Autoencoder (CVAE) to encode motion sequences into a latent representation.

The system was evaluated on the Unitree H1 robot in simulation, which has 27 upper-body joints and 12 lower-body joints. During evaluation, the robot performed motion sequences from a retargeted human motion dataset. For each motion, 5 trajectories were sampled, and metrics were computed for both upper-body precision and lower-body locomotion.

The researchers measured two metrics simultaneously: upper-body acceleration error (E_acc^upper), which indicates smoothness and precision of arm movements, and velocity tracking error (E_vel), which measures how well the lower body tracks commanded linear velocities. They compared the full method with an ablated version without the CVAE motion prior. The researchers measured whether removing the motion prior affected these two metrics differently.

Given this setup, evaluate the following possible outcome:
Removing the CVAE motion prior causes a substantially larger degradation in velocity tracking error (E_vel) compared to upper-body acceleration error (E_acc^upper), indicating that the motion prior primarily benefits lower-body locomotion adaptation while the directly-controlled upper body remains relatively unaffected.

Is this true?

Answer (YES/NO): NO